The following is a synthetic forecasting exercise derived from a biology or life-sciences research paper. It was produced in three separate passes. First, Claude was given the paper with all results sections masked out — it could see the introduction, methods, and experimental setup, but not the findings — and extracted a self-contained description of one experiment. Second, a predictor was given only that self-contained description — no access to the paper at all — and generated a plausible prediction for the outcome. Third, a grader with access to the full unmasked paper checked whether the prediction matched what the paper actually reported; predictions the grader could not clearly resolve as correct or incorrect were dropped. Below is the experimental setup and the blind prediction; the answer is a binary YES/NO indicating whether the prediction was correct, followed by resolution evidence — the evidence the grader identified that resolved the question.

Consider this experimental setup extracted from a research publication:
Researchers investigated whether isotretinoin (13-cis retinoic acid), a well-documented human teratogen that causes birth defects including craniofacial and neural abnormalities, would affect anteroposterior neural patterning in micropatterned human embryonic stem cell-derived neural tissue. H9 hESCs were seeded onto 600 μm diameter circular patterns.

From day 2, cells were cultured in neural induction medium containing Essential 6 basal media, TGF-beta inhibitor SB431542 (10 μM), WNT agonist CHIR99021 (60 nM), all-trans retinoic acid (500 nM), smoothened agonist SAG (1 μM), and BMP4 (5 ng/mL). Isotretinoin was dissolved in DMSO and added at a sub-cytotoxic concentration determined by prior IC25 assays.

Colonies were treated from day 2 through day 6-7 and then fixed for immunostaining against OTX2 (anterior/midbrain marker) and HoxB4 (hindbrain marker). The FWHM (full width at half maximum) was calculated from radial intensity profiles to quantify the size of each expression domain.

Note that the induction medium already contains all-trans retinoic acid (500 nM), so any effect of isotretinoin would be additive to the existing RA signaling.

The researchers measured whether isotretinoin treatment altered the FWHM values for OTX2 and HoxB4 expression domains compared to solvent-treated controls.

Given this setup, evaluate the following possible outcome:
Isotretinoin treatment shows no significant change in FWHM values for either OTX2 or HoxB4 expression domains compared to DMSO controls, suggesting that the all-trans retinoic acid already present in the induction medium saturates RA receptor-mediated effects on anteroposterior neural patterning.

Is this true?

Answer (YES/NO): NO